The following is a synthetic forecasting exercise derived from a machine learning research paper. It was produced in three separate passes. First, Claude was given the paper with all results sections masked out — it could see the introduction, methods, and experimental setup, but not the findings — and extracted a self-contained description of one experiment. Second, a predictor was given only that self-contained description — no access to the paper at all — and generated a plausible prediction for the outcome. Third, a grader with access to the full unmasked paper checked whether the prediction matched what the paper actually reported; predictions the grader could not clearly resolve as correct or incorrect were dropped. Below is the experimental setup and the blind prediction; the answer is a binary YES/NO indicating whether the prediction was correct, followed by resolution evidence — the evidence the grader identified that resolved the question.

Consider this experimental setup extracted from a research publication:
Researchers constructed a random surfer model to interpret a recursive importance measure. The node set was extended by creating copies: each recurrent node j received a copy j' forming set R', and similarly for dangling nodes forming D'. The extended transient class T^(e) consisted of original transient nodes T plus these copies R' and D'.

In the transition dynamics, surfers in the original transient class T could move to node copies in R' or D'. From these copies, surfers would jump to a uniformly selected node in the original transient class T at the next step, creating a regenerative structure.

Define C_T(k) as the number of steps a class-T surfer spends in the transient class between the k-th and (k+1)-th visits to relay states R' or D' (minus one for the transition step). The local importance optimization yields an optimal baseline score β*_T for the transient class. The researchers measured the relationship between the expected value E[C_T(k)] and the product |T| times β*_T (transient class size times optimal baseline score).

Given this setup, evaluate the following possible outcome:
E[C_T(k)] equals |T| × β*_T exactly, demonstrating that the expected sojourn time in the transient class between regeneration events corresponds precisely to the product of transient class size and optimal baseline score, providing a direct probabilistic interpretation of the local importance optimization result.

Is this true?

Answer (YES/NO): NO